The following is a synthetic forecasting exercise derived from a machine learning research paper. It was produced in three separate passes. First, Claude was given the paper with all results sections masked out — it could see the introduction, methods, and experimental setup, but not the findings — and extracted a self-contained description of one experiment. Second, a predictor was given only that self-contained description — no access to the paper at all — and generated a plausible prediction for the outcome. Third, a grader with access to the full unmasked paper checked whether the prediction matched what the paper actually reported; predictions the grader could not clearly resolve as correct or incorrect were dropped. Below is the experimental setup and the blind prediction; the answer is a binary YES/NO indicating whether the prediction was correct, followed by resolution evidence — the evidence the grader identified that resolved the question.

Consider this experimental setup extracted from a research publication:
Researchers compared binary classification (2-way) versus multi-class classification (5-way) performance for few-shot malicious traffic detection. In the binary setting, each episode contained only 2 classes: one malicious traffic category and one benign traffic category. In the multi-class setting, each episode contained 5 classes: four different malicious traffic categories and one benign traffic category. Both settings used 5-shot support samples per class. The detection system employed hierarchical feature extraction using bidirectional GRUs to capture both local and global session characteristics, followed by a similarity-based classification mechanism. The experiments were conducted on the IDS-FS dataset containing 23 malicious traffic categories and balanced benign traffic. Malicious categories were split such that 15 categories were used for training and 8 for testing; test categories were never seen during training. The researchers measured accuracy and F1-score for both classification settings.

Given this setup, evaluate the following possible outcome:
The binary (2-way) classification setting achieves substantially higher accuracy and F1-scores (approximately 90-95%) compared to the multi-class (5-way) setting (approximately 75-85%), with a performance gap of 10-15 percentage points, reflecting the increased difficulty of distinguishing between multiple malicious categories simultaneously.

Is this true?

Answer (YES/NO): NO